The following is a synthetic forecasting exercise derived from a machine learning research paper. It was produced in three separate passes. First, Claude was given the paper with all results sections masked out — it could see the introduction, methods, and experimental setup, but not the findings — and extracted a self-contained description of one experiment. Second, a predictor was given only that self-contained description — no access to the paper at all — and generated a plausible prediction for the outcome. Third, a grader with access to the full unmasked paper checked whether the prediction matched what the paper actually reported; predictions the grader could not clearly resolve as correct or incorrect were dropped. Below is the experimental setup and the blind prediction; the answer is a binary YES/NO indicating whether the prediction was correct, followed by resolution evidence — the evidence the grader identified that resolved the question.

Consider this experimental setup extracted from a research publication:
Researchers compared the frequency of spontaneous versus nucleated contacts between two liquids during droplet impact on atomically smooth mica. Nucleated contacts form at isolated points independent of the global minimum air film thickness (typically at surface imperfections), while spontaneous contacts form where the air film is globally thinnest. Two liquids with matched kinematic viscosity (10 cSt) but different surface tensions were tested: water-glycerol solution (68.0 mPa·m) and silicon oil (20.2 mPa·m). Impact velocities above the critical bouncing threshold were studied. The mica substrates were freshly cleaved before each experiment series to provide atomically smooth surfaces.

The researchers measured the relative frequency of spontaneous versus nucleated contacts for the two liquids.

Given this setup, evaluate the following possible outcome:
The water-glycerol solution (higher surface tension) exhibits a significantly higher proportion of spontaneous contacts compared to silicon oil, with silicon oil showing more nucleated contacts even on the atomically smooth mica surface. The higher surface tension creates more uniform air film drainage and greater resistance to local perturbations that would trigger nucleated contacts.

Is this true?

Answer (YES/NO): NO